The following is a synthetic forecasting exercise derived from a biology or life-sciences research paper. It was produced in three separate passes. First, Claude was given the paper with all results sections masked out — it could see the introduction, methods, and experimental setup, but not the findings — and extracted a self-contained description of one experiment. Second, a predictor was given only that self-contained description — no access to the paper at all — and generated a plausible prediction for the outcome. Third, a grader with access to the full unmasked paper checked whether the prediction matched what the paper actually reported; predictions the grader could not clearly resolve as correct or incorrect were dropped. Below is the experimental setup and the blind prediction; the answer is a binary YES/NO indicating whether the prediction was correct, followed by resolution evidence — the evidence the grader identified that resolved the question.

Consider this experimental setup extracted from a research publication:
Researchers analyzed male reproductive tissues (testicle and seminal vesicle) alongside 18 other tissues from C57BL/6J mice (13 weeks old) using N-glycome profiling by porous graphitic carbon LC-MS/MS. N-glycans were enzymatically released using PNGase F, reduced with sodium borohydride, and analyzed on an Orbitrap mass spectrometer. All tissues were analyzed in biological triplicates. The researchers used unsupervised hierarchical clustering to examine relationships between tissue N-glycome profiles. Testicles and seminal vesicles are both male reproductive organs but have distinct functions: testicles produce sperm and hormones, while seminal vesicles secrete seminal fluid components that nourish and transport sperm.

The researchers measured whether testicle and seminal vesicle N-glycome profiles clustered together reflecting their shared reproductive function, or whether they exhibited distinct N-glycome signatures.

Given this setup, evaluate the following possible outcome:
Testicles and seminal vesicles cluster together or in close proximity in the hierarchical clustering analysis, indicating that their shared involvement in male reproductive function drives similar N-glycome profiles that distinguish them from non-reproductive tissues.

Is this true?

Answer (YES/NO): NO